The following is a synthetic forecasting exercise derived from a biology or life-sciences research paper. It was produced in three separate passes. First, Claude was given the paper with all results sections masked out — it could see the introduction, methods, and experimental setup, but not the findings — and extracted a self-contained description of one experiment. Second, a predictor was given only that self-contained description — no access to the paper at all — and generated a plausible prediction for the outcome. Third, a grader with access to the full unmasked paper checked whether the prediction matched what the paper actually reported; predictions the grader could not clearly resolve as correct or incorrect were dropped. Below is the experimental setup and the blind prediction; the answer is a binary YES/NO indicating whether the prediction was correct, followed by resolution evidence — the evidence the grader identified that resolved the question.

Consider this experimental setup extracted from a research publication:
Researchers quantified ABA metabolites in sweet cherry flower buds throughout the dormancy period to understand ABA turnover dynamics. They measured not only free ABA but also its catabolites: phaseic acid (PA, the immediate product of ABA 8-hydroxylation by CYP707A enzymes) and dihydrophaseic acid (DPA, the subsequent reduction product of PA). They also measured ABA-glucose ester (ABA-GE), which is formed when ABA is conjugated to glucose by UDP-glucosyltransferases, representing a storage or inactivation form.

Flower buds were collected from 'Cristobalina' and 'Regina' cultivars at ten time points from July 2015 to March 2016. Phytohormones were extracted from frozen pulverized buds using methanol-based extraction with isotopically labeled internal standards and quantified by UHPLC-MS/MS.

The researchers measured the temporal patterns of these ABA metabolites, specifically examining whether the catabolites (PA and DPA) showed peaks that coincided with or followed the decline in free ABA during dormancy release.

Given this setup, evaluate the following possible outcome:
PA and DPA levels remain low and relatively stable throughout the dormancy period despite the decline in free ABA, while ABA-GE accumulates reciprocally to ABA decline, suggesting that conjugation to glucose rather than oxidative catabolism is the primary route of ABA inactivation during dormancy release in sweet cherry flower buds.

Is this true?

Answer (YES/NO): NO